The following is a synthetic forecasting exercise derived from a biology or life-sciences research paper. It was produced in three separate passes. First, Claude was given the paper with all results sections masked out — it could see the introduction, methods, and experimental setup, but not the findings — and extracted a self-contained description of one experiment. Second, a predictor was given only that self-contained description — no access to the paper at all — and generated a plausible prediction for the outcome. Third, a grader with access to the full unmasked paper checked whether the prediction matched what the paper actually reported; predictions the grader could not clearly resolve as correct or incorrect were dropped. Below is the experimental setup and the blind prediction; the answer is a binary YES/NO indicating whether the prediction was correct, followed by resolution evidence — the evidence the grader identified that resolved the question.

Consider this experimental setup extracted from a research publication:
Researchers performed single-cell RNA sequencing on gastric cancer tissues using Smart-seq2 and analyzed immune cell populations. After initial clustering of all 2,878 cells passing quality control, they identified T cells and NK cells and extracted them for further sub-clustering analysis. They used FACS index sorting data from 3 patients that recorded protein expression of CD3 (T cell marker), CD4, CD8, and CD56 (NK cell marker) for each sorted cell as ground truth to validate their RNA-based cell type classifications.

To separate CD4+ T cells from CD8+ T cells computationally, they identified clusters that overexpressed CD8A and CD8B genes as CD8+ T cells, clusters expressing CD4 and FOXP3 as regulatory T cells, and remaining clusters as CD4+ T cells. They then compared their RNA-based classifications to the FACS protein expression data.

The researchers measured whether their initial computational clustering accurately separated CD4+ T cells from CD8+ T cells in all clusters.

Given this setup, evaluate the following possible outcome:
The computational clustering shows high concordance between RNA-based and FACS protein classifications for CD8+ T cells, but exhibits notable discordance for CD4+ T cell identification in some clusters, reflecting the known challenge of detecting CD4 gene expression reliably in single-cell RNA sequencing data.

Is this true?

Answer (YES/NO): NO